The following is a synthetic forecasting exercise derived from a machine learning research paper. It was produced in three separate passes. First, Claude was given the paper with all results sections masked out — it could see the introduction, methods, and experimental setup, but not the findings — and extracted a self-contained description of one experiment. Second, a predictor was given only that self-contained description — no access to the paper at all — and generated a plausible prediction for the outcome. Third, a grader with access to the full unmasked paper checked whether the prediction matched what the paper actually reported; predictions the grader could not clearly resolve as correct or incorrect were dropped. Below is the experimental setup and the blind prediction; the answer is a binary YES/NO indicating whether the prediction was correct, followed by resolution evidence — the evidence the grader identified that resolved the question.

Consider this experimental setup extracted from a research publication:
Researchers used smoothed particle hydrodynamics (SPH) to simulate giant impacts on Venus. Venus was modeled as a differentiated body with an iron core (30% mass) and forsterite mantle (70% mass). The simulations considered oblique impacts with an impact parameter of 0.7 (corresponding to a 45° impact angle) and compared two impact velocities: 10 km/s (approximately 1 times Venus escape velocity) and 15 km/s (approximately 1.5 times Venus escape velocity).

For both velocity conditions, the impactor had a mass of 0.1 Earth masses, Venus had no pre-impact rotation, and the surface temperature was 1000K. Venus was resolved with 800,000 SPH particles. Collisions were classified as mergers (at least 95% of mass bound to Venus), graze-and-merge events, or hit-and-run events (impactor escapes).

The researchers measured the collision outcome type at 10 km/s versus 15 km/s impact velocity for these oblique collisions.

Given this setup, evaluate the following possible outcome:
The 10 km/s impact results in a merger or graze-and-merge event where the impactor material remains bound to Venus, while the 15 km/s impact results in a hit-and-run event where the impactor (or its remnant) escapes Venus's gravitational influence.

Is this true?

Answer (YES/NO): YES